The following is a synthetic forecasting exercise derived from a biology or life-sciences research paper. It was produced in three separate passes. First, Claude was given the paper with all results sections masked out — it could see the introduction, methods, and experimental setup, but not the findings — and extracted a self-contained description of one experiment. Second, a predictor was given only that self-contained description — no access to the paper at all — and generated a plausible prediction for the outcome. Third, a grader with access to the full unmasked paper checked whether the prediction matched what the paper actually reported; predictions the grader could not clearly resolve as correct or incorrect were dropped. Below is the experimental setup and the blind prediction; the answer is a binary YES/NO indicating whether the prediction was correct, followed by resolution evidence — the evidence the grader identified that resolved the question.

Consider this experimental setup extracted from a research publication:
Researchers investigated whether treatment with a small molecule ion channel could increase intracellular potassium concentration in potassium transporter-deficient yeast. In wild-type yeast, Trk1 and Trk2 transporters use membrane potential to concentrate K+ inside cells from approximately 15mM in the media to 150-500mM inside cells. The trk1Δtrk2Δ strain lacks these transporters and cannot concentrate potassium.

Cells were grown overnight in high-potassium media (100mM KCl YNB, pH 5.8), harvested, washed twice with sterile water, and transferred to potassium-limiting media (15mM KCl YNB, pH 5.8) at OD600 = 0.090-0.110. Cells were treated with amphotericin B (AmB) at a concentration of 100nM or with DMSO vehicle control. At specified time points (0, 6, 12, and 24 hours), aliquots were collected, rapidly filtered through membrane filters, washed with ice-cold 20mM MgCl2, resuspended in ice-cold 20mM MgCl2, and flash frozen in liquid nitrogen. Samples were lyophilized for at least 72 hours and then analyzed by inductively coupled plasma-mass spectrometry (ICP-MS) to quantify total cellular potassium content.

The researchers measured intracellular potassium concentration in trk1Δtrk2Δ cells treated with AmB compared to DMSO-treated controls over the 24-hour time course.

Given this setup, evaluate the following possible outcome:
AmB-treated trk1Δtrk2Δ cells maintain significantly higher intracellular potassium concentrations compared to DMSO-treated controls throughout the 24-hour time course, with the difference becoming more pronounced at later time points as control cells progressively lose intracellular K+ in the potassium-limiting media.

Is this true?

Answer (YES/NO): NO